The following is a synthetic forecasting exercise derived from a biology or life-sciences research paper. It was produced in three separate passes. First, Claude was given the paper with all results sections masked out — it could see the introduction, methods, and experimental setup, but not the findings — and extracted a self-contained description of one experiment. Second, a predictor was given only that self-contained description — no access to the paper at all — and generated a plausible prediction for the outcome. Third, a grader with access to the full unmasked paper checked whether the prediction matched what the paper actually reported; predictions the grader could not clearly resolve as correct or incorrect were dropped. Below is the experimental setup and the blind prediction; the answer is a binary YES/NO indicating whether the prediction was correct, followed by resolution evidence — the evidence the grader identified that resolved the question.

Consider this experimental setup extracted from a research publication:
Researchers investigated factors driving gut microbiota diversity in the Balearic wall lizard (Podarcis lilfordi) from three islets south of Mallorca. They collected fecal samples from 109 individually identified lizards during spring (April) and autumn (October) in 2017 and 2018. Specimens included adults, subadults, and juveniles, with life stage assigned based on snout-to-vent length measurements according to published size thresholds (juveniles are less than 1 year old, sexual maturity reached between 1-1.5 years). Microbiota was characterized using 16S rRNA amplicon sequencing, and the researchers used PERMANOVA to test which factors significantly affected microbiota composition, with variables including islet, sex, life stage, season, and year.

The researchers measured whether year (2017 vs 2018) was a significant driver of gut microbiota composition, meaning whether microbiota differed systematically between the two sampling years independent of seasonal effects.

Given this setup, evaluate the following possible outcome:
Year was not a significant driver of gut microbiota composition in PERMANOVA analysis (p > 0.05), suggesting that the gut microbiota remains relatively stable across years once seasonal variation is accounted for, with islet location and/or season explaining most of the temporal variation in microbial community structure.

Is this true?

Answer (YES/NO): NO